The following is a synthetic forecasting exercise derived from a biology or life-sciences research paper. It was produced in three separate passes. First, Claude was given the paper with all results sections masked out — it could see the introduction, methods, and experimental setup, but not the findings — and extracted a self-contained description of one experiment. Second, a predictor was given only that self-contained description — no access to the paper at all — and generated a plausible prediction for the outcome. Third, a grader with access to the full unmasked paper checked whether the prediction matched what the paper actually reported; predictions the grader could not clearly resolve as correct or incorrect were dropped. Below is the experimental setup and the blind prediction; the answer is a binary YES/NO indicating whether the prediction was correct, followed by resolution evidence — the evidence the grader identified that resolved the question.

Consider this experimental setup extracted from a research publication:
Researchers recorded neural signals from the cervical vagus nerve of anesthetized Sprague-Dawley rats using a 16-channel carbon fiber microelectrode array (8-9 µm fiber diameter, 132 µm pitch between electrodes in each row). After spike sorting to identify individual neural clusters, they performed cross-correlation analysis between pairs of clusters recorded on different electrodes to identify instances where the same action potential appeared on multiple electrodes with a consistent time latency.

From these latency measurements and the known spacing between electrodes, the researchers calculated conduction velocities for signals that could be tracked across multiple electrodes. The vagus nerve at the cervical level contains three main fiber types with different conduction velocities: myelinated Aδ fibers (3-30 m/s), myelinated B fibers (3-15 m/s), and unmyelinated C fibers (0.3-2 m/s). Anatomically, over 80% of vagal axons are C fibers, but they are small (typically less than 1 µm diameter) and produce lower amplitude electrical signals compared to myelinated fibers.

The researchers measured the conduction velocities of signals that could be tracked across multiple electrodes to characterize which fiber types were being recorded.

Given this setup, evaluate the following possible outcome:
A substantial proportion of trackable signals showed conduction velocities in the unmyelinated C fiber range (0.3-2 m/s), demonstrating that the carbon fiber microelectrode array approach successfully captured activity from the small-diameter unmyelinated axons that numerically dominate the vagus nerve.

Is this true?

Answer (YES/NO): YES